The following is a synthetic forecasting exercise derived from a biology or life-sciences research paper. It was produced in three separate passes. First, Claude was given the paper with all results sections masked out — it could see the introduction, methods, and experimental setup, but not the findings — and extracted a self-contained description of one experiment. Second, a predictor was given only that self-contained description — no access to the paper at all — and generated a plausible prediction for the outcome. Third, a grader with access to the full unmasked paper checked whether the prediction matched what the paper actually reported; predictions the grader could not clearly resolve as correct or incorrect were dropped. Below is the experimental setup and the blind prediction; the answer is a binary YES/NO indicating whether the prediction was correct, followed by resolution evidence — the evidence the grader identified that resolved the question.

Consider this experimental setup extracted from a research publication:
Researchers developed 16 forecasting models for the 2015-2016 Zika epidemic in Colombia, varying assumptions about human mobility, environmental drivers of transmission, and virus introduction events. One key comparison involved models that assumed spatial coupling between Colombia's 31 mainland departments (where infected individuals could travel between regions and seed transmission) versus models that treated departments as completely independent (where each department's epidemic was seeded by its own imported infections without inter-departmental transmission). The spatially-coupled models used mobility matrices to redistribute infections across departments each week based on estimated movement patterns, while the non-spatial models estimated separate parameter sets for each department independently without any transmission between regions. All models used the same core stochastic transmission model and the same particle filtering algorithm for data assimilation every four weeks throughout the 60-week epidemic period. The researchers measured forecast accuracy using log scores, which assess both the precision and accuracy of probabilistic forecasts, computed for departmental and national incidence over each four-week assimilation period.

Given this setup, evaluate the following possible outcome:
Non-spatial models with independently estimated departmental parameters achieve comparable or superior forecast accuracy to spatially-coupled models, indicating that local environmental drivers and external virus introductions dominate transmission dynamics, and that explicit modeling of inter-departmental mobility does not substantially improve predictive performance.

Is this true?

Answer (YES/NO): NO